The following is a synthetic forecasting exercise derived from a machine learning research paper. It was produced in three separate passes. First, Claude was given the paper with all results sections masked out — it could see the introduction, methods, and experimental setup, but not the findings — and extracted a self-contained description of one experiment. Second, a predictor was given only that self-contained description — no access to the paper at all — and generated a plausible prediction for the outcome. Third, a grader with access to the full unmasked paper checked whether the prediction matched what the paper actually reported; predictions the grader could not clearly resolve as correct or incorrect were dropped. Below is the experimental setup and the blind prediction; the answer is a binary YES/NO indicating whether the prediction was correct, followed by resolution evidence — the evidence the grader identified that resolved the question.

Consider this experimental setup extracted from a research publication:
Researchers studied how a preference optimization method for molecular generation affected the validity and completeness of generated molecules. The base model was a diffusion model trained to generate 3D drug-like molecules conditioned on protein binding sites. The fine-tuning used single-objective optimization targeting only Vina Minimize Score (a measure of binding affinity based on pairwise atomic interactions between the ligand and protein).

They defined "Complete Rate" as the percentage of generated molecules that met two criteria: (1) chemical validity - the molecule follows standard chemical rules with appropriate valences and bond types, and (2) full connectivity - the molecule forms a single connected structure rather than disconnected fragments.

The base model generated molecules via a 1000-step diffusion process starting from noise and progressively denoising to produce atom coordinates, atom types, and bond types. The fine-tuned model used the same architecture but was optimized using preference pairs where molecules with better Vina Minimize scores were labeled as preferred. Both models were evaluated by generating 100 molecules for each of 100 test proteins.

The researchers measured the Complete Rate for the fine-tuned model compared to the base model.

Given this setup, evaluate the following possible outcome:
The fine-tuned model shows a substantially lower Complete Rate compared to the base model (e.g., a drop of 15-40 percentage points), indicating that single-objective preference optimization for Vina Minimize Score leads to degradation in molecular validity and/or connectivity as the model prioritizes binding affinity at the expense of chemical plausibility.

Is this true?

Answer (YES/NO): NO